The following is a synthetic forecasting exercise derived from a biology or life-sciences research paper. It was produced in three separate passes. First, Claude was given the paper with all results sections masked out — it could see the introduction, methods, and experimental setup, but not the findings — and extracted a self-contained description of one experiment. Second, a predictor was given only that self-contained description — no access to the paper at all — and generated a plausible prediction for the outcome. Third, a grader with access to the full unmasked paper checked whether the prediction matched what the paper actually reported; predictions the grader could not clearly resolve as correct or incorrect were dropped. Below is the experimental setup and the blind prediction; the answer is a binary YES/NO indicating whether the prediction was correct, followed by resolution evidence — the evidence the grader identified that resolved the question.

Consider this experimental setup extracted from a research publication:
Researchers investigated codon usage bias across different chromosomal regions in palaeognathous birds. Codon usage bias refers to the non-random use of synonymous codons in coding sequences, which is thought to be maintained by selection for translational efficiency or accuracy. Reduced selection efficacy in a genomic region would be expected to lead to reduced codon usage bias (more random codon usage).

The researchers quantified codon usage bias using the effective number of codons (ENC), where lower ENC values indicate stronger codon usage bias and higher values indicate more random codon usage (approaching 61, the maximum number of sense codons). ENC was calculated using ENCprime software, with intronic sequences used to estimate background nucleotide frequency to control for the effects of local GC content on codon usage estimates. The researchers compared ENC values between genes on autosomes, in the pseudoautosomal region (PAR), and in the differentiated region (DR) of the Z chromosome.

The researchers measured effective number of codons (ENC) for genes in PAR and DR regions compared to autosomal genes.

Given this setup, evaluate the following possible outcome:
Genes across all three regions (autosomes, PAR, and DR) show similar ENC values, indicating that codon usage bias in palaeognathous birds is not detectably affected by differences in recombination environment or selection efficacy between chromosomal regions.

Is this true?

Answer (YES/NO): NO